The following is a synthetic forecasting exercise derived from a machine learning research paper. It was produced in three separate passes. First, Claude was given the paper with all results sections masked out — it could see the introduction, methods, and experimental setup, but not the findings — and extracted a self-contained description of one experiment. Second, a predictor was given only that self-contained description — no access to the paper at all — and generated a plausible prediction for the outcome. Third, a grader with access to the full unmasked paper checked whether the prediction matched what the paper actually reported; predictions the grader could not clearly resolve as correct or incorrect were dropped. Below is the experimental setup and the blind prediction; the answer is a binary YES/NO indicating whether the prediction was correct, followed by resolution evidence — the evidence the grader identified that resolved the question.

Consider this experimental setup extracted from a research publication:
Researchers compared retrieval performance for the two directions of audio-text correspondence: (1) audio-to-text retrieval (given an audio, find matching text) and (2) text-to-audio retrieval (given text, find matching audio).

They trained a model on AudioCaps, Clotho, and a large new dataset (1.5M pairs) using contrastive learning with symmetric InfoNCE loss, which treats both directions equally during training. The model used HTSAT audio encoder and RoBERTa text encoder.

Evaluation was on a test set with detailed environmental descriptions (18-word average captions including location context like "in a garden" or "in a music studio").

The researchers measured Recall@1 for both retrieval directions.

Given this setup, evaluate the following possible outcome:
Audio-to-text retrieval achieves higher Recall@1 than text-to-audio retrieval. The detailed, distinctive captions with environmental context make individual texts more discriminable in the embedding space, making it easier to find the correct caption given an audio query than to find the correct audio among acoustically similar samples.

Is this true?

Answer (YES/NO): NO